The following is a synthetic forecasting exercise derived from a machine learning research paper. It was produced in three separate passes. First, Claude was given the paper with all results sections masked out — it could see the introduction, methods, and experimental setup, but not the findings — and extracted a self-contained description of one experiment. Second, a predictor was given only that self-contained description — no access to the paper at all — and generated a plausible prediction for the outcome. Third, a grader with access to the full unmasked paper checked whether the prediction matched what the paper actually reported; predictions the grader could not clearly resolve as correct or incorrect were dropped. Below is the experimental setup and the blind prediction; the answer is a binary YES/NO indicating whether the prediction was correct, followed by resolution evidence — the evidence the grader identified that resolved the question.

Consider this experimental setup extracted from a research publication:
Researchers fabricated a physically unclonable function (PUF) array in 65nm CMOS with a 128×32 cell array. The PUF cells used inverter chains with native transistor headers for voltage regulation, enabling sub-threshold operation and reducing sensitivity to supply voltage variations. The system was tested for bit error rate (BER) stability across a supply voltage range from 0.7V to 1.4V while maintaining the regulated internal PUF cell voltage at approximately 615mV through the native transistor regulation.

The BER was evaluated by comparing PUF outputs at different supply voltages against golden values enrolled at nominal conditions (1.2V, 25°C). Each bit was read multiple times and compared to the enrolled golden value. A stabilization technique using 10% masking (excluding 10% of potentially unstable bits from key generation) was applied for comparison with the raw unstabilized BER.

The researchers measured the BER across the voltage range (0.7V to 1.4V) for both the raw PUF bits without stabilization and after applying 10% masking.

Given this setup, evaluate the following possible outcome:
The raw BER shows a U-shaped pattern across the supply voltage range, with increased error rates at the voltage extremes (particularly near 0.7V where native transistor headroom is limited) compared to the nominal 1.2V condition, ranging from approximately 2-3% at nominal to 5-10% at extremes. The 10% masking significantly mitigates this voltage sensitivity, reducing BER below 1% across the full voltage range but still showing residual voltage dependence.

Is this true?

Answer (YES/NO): NO